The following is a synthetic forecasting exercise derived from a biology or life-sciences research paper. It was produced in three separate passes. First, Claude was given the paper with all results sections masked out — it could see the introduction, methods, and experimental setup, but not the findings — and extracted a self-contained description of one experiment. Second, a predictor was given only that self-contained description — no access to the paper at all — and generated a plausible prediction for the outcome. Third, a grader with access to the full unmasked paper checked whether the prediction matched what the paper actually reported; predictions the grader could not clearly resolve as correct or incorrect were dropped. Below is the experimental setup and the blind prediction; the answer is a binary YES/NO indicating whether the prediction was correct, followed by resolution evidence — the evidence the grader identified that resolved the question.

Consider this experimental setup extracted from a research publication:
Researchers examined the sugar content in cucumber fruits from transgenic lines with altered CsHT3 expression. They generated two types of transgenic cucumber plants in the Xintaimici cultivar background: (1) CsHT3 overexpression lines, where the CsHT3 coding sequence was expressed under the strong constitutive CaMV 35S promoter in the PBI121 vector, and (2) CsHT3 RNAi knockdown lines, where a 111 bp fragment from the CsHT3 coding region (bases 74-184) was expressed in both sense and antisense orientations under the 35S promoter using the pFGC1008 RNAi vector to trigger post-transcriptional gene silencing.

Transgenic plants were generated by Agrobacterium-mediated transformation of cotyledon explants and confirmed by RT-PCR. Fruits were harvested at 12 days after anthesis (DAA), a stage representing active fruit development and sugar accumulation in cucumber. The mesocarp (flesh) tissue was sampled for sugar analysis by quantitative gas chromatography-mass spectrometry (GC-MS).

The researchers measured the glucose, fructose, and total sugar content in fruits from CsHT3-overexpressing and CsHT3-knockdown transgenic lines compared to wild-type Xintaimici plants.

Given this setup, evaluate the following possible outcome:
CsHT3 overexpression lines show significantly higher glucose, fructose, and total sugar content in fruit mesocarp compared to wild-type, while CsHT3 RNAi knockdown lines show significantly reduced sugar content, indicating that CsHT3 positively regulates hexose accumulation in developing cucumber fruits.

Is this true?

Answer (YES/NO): NO